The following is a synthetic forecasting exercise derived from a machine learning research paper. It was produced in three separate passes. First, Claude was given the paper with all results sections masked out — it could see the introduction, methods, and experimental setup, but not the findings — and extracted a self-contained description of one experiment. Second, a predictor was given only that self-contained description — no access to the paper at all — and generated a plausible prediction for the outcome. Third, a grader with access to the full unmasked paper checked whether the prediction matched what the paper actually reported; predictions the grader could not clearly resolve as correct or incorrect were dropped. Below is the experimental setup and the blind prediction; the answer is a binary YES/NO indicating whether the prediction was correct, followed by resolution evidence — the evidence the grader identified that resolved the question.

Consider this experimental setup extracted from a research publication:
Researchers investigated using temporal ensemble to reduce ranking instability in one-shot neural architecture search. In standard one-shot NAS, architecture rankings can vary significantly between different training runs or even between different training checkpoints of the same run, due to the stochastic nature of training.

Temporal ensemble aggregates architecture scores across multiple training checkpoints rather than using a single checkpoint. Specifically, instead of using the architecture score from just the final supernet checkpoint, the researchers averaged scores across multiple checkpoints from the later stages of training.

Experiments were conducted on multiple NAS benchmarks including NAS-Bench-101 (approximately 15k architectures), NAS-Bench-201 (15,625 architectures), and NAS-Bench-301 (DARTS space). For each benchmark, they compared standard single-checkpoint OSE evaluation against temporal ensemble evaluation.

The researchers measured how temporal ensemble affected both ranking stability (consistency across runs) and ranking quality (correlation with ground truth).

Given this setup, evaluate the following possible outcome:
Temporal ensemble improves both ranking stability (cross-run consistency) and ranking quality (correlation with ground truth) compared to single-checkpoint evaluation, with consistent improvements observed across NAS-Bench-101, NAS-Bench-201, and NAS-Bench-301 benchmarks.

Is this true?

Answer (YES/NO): NO